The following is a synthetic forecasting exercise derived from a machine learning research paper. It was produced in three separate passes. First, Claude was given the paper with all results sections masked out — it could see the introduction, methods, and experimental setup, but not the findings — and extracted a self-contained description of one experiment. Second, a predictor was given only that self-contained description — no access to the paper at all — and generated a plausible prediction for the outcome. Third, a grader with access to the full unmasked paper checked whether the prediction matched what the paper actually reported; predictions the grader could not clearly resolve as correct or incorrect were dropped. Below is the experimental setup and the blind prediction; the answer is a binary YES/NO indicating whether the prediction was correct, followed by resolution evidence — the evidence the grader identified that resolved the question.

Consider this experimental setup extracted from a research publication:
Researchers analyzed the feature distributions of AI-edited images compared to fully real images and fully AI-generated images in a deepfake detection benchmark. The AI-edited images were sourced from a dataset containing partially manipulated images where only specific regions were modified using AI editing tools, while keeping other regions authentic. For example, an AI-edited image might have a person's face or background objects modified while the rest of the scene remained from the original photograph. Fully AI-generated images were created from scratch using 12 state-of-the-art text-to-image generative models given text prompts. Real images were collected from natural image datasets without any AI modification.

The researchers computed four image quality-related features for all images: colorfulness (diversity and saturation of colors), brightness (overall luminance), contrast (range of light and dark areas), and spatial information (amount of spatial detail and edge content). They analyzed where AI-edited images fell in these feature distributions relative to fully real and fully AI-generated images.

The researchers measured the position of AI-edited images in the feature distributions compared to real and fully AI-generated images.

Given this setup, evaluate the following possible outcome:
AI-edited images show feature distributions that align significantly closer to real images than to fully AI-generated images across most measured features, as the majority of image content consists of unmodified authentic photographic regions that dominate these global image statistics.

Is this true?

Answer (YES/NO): NO